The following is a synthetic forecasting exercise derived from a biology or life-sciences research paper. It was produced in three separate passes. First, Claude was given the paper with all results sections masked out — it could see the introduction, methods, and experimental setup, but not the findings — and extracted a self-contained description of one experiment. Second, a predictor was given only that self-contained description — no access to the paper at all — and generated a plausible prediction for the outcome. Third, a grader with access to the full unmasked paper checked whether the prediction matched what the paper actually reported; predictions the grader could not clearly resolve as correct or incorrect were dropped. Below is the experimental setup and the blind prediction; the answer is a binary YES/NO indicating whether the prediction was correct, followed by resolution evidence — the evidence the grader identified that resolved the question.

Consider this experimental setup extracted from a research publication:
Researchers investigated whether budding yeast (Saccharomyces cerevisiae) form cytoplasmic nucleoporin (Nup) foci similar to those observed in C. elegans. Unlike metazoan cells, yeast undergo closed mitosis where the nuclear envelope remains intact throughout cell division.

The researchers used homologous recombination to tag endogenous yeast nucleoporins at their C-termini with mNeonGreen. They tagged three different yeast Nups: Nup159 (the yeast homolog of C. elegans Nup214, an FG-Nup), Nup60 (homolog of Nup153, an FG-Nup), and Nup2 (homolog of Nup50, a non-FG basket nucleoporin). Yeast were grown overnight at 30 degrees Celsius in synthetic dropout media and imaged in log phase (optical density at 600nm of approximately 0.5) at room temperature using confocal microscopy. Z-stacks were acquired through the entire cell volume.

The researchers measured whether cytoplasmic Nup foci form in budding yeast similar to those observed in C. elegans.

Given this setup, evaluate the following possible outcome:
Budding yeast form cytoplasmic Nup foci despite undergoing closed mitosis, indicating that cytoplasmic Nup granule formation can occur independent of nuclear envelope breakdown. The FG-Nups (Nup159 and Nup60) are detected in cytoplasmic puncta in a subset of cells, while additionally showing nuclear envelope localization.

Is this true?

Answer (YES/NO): NO